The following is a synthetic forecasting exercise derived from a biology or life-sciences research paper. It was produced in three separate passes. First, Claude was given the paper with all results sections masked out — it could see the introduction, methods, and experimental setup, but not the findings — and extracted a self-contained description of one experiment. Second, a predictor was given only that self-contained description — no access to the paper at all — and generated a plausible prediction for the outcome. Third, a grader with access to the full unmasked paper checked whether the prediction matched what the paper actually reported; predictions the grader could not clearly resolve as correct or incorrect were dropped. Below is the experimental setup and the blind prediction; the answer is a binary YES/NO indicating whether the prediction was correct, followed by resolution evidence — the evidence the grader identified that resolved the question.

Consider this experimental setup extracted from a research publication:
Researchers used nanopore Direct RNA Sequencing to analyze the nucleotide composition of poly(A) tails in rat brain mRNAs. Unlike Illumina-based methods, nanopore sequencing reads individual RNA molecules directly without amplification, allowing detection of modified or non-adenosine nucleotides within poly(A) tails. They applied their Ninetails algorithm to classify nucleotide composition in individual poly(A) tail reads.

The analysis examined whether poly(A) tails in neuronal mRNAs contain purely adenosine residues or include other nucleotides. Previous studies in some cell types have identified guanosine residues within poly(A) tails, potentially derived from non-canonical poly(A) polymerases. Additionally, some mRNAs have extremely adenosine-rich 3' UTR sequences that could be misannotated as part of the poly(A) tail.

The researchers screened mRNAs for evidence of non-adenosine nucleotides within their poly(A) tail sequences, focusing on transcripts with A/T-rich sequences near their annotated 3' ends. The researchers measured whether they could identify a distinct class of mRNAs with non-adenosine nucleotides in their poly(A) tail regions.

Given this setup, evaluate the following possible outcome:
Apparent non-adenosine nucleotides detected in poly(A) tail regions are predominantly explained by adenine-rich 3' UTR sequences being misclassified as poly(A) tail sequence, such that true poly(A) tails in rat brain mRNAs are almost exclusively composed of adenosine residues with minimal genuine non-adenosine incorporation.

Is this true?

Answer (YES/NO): NO